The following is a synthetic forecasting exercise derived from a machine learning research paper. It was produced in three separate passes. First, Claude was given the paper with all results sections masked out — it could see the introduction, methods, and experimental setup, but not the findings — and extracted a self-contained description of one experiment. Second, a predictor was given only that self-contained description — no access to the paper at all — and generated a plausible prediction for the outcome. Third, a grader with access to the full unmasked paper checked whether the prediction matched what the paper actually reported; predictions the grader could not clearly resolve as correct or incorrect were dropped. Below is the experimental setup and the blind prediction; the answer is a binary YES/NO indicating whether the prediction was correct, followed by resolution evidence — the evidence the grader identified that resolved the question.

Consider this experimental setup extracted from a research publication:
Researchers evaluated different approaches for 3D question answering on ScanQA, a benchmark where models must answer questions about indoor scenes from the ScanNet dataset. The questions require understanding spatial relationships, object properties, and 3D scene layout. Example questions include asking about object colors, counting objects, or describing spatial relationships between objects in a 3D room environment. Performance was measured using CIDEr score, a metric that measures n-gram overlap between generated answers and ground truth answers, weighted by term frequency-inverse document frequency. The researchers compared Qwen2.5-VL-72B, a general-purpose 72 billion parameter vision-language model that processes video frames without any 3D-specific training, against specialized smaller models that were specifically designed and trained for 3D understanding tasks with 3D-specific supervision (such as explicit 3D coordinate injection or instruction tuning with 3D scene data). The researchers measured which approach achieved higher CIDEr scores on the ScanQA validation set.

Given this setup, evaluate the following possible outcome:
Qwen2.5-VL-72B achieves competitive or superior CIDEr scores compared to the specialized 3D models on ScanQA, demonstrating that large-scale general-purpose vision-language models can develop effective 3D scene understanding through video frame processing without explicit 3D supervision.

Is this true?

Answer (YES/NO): NO